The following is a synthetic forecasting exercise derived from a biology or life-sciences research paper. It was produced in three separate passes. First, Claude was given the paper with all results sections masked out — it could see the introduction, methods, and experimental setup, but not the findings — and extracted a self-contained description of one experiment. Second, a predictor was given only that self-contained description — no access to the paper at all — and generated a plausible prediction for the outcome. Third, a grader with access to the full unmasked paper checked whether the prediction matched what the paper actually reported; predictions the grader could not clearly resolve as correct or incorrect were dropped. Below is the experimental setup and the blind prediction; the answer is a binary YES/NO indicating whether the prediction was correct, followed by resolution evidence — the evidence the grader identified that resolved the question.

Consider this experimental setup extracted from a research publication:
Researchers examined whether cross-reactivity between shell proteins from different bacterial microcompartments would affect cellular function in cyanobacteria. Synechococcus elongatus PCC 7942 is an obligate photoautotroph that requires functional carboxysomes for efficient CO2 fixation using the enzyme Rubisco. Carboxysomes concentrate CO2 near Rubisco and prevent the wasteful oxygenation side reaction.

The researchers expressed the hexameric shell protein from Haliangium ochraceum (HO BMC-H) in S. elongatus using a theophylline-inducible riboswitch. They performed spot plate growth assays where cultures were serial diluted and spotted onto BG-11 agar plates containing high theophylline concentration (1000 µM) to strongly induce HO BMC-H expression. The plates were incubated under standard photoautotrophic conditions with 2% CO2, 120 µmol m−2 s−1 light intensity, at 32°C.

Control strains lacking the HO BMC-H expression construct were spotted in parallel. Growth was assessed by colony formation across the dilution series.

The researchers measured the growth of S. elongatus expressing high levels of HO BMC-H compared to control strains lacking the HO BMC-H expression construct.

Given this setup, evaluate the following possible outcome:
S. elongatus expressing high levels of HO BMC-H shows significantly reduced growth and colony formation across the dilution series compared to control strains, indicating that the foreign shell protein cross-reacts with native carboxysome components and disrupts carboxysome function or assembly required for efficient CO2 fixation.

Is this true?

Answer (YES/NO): NO